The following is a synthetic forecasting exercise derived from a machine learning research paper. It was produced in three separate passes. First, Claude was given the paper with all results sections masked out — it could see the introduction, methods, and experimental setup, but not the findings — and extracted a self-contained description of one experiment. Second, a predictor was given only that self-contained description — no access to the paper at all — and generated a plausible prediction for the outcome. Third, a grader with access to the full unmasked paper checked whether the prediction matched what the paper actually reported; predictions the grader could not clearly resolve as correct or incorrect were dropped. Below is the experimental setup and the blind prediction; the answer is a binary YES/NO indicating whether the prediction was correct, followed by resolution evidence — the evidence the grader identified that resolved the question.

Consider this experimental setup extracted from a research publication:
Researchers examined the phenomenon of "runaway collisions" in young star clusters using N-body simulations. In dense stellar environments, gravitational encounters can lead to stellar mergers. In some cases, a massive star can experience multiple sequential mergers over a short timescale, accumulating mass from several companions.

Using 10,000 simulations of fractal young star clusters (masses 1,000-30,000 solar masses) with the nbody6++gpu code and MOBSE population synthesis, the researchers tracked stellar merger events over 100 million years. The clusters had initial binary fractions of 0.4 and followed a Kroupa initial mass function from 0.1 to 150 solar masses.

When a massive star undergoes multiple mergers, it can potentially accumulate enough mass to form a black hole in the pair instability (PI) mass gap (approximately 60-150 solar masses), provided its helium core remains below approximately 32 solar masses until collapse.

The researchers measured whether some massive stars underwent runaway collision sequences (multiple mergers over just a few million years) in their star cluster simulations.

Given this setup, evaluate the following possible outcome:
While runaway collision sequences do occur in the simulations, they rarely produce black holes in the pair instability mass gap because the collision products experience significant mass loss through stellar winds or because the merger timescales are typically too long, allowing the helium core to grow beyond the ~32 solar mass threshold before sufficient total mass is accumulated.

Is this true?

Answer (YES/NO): NO